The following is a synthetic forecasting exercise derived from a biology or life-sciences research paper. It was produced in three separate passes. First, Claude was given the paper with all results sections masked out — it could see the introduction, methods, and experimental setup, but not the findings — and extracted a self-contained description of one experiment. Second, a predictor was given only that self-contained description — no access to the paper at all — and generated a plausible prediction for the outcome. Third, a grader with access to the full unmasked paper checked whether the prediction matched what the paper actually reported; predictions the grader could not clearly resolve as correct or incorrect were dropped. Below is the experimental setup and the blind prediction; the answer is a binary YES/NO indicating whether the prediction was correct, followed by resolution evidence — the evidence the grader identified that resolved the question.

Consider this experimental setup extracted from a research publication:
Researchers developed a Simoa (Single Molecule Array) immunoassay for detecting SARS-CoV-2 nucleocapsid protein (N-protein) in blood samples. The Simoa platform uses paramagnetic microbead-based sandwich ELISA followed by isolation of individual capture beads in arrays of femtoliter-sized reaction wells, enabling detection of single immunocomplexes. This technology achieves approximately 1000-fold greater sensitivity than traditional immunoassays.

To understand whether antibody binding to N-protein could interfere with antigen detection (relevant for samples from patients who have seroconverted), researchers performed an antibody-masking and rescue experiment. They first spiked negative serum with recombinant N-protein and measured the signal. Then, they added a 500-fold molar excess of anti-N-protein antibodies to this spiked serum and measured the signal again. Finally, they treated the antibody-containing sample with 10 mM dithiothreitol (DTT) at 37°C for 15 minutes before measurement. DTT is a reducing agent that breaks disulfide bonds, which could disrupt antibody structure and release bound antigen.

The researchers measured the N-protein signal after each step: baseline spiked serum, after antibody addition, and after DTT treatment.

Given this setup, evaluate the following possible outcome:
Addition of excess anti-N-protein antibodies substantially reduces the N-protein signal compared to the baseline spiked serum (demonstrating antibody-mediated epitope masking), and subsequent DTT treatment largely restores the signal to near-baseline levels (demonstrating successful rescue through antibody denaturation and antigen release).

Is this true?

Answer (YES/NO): NO